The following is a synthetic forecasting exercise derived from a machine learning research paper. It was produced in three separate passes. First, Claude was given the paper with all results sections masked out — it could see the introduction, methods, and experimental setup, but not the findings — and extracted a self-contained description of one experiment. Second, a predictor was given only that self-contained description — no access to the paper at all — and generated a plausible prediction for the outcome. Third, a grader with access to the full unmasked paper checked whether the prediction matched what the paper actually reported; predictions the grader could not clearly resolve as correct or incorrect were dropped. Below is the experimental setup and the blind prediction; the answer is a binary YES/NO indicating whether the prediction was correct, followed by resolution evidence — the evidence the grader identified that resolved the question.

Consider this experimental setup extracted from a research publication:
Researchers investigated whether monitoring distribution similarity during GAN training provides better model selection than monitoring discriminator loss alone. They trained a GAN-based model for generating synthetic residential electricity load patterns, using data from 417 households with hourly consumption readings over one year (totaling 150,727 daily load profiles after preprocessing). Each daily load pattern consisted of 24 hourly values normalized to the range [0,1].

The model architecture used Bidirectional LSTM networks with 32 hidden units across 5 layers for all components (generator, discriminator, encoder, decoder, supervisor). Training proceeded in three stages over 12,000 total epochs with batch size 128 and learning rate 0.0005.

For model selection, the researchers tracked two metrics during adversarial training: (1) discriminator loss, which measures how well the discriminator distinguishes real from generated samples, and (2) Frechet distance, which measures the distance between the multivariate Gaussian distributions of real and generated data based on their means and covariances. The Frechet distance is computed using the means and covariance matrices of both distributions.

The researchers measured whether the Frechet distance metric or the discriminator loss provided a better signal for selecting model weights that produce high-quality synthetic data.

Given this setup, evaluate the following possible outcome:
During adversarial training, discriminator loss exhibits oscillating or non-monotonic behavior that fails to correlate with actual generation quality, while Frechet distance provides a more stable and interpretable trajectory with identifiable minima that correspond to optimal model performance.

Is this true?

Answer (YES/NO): YES